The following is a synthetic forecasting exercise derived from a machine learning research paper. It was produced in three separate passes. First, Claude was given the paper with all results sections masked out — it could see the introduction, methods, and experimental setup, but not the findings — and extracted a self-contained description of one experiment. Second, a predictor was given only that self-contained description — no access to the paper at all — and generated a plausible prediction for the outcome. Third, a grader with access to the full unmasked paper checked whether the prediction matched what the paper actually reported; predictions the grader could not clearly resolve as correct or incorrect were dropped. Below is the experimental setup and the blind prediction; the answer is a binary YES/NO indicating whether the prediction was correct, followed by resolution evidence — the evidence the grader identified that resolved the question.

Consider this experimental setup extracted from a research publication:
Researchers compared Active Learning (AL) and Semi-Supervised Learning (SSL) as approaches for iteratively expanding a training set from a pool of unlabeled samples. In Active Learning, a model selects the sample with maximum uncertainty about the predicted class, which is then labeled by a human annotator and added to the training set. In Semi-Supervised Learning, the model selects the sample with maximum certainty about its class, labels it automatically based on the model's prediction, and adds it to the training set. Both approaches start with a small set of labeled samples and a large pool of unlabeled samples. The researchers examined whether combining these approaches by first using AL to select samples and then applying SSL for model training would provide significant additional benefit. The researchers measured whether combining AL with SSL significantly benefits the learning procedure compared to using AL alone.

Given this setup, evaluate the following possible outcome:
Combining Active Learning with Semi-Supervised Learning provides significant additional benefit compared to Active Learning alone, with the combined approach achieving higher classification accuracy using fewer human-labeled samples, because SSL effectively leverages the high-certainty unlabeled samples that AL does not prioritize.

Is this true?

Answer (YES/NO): NO